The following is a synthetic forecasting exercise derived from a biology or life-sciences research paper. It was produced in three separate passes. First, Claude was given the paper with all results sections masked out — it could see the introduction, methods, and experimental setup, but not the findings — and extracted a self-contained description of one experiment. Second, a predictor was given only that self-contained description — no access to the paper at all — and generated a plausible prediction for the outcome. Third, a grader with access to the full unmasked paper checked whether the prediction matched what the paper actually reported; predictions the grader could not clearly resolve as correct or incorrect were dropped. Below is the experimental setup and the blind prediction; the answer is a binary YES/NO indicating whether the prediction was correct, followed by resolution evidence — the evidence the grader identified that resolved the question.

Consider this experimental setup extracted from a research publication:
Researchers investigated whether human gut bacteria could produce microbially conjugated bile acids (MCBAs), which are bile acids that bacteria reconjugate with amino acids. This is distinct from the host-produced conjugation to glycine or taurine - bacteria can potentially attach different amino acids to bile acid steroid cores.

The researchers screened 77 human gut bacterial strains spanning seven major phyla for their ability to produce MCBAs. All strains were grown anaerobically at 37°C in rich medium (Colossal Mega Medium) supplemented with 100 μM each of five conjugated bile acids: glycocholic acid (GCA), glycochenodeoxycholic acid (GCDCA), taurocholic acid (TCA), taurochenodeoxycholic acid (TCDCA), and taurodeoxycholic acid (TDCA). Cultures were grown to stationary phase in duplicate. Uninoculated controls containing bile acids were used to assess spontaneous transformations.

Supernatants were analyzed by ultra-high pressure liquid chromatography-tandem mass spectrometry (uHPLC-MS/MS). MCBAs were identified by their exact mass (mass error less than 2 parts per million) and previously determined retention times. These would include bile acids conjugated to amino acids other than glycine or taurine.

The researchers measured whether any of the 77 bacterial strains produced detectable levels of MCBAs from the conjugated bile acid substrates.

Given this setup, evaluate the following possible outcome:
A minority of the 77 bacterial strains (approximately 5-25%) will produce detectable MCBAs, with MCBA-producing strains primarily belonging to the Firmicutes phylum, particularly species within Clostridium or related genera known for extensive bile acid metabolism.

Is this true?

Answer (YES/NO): NO